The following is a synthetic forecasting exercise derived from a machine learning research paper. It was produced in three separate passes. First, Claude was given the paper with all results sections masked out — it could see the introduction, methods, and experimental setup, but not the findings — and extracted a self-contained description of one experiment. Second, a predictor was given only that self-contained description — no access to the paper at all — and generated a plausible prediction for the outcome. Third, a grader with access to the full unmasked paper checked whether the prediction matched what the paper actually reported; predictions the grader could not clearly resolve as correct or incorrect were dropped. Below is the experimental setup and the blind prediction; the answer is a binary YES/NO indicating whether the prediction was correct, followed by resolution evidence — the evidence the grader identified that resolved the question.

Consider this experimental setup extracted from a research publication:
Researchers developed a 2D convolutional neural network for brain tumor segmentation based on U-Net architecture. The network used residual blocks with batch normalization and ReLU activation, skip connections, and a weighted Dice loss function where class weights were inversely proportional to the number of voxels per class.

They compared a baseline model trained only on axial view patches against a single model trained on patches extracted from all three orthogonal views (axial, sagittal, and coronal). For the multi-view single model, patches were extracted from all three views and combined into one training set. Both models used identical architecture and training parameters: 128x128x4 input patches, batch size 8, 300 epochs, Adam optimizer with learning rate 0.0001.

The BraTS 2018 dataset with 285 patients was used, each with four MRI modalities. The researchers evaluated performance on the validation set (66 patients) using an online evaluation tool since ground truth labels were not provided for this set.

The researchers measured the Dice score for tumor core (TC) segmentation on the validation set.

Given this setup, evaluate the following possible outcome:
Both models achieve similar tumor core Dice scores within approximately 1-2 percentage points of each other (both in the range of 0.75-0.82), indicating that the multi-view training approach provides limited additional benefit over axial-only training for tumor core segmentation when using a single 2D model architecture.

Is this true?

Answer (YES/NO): YES